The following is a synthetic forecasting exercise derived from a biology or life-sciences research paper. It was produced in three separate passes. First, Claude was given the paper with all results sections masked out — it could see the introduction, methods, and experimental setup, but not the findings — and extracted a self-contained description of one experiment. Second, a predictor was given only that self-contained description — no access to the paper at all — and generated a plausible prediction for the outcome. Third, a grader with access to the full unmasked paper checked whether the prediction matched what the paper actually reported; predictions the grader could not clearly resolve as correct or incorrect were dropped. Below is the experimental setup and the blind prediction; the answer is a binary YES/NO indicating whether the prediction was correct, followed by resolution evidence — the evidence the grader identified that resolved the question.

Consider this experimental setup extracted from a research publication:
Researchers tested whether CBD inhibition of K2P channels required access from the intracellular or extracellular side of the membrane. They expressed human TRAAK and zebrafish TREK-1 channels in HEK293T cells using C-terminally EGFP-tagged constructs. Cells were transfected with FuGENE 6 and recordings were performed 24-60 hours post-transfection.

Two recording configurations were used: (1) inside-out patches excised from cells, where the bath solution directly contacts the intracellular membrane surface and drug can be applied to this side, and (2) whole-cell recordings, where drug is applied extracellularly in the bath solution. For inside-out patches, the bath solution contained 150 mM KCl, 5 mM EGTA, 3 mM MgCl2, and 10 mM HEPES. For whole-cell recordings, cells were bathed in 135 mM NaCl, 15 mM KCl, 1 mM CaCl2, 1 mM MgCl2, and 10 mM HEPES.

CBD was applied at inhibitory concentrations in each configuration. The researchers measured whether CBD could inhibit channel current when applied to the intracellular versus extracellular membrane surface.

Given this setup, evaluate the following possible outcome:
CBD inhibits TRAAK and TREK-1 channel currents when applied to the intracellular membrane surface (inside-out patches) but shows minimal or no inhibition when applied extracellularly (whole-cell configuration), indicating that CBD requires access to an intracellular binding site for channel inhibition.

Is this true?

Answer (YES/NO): NO